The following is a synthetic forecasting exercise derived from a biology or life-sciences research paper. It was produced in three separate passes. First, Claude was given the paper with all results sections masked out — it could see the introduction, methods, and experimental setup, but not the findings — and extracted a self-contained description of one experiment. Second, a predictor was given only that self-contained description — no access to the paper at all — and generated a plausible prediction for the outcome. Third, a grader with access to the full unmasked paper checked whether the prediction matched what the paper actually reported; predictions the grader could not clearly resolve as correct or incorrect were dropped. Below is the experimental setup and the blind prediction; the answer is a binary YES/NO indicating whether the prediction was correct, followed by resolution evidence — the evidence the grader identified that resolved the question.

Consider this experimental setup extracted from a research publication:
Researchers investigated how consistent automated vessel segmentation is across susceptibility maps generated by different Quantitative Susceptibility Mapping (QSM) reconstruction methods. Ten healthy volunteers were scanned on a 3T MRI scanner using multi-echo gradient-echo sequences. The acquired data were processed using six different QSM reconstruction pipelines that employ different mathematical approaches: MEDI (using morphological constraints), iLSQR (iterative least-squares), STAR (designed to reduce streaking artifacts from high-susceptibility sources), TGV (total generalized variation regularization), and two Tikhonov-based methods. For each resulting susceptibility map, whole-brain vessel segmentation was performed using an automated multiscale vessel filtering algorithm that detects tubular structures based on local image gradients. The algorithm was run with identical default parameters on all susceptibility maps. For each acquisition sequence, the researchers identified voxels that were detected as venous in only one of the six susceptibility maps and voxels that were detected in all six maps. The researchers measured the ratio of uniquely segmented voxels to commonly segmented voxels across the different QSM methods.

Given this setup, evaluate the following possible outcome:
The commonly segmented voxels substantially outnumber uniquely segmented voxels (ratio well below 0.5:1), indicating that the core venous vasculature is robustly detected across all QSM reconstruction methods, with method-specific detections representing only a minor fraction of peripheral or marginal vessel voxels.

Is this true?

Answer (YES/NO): NO